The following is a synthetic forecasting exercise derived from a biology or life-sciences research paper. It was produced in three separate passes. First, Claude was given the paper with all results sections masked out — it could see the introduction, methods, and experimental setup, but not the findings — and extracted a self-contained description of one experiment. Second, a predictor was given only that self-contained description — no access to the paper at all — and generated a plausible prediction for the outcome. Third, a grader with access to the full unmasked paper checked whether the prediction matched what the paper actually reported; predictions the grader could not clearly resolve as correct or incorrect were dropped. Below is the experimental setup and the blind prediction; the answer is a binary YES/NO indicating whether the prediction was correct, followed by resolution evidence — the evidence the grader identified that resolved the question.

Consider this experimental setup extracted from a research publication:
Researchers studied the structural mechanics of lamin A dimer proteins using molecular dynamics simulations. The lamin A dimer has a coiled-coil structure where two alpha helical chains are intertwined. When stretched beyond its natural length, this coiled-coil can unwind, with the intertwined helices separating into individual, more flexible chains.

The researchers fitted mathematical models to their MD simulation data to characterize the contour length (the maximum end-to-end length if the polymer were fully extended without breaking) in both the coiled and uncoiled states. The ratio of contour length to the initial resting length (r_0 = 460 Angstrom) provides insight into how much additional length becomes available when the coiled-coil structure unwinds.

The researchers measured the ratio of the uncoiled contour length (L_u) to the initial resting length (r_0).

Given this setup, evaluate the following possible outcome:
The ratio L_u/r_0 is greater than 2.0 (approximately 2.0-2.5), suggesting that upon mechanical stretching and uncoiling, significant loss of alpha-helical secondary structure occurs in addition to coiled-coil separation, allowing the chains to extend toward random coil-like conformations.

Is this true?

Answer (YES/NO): NO